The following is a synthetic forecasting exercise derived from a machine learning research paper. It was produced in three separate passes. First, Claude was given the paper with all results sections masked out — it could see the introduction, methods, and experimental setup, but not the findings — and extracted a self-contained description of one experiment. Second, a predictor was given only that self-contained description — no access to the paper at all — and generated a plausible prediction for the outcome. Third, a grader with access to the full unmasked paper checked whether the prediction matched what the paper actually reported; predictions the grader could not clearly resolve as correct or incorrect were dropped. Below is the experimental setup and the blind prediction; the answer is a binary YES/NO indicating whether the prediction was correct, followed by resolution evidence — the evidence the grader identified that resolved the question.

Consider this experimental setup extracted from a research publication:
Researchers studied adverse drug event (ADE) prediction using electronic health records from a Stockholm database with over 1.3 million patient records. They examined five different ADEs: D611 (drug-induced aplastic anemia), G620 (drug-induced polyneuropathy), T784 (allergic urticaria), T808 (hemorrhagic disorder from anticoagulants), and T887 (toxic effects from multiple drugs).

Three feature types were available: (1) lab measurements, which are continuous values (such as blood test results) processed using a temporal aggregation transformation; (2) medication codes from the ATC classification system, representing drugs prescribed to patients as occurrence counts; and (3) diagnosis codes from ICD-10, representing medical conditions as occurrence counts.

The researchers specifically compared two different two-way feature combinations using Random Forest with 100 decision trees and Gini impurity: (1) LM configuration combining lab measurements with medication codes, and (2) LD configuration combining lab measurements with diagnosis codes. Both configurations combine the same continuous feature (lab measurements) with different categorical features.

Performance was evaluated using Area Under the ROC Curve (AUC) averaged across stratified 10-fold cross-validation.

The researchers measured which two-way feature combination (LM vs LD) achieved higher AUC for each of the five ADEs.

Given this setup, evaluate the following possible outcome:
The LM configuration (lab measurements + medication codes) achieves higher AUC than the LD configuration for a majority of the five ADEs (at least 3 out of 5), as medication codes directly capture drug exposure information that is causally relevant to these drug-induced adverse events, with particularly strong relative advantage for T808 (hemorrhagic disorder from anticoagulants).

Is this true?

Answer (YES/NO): NO